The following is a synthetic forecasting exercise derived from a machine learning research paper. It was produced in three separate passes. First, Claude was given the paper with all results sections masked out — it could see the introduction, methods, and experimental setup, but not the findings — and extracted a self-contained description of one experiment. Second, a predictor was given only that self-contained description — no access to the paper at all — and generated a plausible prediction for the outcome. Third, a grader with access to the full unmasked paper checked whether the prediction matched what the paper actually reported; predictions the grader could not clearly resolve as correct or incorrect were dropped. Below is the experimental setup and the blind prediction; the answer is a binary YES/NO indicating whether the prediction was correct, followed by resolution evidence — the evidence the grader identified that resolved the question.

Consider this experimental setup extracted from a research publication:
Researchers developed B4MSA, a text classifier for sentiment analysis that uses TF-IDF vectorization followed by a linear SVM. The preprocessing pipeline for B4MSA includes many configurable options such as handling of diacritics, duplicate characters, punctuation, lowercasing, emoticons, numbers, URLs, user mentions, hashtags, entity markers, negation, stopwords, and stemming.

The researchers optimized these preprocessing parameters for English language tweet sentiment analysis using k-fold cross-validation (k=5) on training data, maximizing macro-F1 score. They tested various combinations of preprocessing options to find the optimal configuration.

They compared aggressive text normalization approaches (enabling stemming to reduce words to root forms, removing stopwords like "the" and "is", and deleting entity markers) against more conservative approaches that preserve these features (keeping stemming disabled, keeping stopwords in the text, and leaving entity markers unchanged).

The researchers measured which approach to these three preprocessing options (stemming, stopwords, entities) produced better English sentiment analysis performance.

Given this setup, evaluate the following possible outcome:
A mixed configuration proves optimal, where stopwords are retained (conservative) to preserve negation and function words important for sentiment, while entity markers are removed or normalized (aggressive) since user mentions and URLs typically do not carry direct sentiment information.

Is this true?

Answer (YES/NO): NO